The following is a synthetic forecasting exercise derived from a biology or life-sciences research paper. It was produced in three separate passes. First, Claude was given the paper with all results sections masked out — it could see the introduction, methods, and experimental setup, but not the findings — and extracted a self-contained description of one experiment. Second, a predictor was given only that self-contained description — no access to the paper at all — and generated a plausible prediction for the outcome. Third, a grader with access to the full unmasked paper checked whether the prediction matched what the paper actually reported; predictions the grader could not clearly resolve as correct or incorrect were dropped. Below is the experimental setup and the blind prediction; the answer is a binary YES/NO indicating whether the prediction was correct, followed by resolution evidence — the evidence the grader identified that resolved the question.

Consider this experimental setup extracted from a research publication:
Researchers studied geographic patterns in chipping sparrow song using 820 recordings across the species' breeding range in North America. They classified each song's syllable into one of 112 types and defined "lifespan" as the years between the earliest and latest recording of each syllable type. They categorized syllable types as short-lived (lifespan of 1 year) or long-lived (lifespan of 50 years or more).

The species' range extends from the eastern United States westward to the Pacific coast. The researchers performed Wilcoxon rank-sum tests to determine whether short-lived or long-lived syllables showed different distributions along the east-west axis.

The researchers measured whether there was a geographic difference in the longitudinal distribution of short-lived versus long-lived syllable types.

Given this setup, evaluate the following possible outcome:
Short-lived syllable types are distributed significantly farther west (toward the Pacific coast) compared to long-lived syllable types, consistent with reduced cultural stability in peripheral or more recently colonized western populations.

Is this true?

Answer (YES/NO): NO